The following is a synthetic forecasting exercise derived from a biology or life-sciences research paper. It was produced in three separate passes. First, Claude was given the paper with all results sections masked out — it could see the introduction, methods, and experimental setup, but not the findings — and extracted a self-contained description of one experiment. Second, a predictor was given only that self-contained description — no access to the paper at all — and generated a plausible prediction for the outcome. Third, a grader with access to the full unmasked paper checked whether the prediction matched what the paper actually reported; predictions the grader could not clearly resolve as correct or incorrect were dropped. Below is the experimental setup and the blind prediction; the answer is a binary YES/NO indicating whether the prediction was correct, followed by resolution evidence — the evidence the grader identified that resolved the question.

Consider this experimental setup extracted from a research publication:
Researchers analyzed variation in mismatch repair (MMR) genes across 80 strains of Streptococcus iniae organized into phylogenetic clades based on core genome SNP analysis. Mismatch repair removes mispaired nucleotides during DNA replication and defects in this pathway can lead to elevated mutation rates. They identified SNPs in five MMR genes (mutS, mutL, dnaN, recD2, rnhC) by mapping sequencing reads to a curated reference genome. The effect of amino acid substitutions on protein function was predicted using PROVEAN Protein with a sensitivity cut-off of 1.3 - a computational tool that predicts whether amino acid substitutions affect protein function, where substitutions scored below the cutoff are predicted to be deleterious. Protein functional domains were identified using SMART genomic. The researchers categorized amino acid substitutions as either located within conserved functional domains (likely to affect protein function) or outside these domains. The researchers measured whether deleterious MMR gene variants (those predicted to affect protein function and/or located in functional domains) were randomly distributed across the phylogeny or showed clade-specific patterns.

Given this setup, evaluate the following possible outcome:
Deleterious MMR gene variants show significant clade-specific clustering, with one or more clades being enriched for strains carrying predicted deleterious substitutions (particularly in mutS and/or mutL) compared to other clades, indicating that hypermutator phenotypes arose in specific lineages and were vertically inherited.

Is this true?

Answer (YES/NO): YES